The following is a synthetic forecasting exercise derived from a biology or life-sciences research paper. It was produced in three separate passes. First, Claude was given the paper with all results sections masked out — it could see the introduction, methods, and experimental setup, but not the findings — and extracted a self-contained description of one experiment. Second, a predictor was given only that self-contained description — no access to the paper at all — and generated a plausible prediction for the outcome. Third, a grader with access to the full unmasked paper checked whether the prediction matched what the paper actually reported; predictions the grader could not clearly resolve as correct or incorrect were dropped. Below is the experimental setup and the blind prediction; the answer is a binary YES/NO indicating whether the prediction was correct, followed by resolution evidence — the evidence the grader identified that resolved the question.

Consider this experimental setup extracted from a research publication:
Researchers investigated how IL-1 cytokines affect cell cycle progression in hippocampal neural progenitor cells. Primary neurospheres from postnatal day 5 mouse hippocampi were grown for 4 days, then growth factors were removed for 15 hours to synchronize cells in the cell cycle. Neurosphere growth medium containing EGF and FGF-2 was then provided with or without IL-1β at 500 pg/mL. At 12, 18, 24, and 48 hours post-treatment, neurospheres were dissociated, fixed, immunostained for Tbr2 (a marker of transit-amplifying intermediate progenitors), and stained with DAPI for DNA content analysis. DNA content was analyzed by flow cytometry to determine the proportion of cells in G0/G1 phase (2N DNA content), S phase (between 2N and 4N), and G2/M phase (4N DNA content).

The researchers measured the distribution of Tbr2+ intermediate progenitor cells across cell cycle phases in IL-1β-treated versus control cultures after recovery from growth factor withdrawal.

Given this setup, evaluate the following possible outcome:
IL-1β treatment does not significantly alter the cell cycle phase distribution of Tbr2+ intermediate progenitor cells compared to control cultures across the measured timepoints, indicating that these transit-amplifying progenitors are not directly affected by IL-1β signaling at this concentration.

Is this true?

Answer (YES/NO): NO